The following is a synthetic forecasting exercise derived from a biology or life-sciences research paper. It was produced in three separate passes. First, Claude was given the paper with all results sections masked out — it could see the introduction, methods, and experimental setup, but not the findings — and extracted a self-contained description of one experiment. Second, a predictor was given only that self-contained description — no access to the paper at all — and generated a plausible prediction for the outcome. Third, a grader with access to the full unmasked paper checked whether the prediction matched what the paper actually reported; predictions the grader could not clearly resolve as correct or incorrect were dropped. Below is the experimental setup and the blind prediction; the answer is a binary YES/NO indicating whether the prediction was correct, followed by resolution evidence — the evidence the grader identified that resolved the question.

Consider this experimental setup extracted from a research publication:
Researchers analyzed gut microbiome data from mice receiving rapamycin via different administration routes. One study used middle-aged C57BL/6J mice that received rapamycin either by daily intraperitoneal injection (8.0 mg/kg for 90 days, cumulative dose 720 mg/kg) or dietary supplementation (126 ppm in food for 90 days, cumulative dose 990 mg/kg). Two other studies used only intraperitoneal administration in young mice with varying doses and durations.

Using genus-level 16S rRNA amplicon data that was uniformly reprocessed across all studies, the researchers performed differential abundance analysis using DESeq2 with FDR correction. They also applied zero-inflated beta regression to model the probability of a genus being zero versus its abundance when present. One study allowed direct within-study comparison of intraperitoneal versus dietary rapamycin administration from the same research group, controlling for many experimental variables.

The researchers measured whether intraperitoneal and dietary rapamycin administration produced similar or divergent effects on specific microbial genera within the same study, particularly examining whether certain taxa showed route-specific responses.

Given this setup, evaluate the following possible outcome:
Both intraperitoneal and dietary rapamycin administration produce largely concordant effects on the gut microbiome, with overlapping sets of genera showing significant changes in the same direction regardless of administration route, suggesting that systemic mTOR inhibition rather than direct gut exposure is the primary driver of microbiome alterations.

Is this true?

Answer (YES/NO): NO